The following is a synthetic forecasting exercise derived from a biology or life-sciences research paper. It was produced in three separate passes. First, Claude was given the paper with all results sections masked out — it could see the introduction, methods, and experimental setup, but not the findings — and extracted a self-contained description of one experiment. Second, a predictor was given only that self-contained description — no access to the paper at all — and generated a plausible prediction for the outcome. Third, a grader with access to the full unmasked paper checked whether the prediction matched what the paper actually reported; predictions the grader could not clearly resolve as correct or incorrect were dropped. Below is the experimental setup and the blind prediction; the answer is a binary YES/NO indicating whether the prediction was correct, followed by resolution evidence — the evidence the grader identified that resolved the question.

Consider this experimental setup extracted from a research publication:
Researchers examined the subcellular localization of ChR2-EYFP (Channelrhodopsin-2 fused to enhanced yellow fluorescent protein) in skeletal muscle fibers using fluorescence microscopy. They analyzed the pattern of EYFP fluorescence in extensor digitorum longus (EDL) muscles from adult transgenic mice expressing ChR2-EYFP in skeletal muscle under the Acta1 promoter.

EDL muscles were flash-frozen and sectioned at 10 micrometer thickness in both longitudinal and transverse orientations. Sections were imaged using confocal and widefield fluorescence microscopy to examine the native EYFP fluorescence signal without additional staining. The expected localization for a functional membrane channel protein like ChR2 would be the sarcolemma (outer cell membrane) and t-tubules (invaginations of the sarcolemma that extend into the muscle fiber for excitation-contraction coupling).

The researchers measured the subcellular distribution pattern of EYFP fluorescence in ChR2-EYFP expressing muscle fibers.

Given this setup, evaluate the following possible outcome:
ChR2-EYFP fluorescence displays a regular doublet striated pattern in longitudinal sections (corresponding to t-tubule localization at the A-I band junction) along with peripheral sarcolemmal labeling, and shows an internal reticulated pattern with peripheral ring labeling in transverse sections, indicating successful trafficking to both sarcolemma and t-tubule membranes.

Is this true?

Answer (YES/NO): NO